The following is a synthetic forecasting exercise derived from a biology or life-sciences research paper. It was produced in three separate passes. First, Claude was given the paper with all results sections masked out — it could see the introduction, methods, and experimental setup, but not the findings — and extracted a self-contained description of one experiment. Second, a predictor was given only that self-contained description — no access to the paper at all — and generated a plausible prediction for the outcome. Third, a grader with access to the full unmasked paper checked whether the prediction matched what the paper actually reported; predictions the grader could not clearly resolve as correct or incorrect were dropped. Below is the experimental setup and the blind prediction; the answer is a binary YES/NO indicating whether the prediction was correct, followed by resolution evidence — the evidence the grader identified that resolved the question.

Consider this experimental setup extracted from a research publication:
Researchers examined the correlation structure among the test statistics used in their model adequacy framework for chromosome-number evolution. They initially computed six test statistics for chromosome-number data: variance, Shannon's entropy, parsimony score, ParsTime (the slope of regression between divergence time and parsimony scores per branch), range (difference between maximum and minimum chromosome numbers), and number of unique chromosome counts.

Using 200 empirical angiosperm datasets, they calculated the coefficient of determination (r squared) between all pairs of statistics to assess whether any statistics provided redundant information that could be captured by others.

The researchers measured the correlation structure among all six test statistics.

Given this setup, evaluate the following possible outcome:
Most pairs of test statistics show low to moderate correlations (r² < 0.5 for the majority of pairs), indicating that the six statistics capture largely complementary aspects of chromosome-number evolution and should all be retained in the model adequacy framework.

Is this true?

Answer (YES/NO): NO